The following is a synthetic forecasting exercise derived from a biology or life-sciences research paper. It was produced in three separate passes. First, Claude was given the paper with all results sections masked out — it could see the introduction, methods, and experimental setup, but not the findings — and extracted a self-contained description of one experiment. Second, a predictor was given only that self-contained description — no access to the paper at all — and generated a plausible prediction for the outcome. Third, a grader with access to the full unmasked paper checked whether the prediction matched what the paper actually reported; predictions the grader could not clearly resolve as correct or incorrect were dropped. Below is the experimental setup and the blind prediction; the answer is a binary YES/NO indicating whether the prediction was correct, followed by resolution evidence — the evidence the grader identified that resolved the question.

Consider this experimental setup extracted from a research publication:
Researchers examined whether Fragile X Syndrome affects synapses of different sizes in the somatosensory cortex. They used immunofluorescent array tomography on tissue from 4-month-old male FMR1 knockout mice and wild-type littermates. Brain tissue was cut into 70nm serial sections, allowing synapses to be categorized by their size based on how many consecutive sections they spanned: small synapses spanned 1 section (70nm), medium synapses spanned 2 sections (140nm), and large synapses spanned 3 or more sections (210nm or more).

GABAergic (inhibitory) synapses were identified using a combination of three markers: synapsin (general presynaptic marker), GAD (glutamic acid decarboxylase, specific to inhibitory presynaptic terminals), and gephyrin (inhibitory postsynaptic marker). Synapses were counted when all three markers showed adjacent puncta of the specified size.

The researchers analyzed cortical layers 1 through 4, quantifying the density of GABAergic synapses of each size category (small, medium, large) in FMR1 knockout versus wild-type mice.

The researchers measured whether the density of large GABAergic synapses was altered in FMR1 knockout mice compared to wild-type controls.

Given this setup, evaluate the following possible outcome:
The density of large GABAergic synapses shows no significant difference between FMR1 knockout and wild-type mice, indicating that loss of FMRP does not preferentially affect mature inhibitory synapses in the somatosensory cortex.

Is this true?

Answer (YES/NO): NO